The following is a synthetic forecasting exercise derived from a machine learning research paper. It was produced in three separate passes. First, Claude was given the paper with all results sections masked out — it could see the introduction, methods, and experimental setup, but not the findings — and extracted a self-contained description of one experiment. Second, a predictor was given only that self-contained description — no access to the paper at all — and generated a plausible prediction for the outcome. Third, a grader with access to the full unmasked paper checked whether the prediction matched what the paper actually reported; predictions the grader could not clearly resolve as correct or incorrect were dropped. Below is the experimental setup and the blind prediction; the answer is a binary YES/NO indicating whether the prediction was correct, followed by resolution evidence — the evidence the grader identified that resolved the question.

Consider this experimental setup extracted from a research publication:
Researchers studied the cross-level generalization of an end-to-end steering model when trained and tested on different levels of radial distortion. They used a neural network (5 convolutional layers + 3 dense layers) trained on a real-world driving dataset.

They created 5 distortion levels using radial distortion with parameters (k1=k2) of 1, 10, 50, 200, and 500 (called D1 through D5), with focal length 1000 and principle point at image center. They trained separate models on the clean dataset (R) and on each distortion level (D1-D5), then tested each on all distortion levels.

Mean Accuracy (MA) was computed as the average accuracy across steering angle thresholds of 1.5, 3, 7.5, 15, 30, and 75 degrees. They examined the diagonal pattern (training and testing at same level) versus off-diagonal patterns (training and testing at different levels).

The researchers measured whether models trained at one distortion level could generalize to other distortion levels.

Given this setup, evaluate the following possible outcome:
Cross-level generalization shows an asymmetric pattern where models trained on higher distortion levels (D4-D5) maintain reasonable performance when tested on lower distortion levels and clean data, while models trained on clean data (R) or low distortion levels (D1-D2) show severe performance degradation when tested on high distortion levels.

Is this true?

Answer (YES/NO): NO